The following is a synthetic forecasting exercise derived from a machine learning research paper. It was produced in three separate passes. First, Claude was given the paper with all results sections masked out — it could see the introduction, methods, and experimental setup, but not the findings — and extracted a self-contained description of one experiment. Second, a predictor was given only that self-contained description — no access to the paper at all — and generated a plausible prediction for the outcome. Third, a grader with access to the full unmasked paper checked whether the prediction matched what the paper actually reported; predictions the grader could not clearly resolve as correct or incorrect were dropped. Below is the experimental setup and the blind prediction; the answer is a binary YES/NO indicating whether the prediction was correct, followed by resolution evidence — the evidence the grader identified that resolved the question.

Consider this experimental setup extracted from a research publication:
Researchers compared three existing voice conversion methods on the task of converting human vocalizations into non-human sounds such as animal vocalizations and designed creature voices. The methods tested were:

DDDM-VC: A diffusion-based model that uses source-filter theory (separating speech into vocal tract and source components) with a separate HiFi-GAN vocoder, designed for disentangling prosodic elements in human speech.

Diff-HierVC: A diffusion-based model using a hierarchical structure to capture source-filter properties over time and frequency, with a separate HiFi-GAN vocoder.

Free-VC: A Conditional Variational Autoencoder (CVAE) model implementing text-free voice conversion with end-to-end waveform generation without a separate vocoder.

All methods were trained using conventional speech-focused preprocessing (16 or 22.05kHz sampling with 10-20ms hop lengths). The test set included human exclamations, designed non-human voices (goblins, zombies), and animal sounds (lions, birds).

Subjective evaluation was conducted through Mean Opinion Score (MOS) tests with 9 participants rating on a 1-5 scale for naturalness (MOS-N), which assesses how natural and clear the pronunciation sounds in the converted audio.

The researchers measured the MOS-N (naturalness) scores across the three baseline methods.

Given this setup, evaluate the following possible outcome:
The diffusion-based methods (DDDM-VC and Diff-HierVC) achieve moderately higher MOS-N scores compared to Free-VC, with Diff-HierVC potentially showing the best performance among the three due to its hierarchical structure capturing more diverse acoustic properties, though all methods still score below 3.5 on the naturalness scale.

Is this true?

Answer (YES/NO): NO